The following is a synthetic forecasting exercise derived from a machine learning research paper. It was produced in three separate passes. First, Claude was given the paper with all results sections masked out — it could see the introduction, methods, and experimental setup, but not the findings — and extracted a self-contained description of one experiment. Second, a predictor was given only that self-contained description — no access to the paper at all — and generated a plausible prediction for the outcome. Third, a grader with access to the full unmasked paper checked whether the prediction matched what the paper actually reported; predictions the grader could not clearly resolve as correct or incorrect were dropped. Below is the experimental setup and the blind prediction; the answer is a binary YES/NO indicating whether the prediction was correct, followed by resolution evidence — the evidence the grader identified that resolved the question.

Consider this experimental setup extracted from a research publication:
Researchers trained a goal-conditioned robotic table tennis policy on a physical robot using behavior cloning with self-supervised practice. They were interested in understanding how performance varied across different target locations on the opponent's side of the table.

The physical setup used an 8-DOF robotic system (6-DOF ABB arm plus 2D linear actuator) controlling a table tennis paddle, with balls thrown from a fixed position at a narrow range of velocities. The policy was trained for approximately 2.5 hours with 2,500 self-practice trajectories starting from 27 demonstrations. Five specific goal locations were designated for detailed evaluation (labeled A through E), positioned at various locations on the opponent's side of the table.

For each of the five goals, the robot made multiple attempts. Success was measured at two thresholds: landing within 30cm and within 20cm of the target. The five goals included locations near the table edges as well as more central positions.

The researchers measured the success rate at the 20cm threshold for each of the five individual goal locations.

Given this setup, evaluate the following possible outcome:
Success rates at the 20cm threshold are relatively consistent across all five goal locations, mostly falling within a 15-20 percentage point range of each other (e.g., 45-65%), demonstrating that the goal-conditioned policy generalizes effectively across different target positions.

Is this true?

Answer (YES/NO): NO